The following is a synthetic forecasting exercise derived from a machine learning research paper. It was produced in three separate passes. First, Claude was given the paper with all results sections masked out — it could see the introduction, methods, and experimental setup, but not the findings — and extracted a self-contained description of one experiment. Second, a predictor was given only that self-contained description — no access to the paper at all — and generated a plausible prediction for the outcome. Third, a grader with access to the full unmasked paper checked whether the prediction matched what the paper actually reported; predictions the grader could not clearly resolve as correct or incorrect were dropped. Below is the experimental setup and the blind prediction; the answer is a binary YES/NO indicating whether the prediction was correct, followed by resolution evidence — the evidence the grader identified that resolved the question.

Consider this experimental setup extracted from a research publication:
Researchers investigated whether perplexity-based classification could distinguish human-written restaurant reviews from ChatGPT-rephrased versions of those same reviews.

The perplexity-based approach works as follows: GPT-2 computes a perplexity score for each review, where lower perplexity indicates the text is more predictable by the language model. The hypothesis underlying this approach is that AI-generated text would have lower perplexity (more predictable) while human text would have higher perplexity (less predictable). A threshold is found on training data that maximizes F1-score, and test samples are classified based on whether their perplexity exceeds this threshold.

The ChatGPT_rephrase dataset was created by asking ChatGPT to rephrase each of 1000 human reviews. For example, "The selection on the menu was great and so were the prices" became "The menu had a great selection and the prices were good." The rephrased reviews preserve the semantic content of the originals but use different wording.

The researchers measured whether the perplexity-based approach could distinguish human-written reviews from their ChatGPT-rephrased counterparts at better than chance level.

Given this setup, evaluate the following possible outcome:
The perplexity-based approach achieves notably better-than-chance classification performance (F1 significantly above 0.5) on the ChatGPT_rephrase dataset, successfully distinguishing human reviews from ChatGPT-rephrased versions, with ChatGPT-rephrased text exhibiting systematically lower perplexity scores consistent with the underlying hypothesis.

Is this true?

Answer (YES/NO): NO